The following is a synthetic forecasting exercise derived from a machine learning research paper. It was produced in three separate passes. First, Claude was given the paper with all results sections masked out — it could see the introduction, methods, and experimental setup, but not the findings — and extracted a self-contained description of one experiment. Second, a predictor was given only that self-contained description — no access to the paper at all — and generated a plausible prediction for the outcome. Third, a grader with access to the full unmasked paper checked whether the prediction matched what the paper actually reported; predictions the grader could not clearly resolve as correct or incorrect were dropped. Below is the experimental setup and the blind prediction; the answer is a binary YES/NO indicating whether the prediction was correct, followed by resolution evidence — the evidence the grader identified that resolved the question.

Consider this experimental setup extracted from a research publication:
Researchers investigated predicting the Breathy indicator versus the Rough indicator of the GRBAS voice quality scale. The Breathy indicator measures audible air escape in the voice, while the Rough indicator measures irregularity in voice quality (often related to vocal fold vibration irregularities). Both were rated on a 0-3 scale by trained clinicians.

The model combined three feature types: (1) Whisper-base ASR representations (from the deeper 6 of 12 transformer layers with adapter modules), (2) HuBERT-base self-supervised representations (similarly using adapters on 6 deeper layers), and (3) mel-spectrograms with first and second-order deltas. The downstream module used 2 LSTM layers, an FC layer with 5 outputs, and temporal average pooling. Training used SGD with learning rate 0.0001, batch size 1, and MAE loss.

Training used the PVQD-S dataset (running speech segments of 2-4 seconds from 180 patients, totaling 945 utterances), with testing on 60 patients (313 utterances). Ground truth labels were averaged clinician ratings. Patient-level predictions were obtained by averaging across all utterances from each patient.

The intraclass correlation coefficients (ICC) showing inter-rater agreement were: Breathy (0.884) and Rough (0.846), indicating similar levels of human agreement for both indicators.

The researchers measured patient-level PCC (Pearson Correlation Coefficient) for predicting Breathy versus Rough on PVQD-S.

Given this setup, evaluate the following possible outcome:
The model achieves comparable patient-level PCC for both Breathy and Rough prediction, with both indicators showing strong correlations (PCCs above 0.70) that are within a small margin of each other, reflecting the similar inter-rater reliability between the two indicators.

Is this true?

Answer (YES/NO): NO